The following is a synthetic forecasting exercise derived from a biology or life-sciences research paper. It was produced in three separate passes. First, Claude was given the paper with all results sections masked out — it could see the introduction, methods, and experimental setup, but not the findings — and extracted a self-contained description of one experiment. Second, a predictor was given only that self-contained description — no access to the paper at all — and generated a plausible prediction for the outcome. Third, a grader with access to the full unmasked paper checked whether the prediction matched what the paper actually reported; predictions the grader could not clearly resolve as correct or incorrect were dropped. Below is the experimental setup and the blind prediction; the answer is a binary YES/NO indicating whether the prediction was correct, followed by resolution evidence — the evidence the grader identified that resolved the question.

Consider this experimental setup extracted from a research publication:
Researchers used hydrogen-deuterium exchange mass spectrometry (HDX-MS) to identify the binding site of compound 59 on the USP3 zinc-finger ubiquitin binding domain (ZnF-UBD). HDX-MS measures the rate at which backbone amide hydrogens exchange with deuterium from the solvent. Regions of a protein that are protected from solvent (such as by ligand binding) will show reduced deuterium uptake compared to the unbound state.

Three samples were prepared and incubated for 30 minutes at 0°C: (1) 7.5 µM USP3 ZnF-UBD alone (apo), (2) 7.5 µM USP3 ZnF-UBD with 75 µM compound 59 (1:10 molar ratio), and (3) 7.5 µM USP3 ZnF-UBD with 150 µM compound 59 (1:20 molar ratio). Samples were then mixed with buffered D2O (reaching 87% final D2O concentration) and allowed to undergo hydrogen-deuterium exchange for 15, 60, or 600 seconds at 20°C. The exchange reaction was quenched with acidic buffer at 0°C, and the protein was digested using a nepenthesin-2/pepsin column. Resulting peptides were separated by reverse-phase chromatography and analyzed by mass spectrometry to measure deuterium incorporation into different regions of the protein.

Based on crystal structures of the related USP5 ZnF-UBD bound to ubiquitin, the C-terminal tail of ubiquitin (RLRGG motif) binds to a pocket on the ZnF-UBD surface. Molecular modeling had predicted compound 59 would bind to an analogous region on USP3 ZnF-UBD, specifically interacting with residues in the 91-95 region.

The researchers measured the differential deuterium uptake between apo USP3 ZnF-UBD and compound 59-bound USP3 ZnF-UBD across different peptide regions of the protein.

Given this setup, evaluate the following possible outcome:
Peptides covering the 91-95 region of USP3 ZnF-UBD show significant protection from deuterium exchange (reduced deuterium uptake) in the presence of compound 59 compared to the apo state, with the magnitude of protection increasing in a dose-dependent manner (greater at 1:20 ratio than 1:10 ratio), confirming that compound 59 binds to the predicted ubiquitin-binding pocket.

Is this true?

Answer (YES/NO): NO